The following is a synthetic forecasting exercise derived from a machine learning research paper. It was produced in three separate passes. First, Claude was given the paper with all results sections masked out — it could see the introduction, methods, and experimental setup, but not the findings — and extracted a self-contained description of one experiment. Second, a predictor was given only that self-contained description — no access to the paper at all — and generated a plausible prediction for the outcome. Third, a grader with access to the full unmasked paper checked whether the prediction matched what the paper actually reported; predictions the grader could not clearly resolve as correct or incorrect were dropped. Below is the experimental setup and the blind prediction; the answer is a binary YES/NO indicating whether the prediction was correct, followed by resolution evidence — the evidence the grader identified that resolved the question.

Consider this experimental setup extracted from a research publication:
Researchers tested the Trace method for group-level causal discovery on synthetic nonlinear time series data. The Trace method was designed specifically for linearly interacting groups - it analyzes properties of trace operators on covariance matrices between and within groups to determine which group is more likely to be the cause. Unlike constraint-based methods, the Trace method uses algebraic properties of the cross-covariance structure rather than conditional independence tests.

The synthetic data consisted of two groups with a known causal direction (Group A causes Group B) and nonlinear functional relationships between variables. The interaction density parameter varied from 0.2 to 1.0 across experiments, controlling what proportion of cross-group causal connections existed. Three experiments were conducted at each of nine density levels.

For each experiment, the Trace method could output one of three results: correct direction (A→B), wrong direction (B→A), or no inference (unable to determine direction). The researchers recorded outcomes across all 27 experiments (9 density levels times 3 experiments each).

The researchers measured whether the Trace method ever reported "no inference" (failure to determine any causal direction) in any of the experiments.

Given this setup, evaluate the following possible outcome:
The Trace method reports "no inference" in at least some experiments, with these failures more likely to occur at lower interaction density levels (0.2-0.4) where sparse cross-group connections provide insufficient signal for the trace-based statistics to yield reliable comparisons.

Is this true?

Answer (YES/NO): NO